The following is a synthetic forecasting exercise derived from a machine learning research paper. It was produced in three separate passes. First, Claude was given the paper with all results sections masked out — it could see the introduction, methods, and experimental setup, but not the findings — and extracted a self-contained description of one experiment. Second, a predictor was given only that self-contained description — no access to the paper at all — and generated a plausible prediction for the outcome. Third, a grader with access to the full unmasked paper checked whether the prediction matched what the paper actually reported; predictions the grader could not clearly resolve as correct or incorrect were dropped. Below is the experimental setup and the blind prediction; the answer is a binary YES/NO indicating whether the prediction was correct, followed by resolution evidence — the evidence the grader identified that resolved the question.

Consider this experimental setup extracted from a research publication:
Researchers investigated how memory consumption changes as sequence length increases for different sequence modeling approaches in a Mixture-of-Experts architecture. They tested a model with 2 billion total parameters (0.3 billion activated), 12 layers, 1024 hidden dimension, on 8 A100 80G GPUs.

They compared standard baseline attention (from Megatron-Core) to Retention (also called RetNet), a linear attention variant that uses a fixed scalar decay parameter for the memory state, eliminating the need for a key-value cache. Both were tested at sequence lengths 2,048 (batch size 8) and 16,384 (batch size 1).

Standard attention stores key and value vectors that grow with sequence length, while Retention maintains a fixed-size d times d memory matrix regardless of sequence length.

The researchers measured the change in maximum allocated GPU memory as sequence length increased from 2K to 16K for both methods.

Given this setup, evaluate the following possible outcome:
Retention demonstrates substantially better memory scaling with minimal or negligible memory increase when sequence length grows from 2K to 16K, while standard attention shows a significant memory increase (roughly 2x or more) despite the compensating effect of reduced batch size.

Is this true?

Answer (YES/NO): NO